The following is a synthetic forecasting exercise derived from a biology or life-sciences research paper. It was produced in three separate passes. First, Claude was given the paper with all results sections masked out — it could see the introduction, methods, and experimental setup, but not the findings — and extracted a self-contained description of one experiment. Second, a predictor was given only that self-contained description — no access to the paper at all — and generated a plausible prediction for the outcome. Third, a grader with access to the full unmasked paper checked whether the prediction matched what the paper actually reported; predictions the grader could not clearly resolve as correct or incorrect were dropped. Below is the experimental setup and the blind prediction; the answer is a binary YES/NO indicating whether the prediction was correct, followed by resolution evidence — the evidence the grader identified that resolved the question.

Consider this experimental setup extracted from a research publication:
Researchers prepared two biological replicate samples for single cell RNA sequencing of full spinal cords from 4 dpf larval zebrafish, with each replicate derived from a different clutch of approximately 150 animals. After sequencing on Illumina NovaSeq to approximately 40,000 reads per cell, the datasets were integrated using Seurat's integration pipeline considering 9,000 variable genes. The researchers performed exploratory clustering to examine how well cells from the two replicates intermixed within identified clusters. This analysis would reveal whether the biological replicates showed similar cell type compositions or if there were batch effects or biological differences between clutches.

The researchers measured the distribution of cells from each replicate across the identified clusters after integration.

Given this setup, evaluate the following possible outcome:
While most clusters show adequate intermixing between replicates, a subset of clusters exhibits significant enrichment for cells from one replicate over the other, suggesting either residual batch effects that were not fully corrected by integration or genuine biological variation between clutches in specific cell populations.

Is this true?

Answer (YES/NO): YES